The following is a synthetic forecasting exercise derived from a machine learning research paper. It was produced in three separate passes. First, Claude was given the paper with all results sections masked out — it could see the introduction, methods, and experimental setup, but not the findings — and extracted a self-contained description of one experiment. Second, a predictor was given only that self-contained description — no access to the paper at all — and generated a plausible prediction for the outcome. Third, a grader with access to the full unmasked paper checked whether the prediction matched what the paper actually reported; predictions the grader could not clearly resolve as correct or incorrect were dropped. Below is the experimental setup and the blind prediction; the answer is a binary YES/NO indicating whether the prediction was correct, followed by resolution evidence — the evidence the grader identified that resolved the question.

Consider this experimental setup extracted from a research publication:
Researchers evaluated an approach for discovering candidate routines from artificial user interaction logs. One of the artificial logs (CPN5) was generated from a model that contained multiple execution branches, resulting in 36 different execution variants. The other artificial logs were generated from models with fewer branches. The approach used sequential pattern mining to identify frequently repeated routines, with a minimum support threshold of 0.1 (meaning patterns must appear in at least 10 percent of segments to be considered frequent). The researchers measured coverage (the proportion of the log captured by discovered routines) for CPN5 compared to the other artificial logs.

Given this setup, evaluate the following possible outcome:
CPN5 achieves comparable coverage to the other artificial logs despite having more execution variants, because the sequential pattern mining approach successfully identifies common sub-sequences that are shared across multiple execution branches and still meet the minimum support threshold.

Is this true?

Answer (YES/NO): NO